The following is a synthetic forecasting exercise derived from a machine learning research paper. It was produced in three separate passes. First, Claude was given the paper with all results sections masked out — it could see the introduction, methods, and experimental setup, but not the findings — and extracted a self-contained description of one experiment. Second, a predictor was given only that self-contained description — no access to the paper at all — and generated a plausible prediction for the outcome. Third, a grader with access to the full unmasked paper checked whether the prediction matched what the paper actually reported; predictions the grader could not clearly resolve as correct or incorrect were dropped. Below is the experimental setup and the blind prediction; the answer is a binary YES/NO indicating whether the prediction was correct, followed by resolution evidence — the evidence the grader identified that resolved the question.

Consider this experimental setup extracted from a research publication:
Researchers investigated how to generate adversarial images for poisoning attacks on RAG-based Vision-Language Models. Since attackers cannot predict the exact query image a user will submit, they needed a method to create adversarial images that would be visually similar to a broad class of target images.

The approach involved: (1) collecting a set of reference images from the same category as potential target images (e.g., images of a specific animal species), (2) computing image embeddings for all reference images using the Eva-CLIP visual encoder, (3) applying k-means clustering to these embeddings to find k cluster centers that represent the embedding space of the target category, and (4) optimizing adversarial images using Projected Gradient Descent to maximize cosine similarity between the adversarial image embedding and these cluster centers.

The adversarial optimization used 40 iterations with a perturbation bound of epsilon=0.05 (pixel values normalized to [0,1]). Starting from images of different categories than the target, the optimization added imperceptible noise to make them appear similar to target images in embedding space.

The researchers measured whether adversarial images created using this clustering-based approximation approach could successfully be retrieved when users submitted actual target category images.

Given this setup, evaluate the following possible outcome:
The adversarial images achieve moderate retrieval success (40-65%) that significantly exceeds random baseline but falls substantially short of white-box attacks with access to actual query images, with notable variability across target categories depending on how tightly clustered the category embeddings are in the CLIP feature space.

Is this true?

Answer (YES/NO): NO